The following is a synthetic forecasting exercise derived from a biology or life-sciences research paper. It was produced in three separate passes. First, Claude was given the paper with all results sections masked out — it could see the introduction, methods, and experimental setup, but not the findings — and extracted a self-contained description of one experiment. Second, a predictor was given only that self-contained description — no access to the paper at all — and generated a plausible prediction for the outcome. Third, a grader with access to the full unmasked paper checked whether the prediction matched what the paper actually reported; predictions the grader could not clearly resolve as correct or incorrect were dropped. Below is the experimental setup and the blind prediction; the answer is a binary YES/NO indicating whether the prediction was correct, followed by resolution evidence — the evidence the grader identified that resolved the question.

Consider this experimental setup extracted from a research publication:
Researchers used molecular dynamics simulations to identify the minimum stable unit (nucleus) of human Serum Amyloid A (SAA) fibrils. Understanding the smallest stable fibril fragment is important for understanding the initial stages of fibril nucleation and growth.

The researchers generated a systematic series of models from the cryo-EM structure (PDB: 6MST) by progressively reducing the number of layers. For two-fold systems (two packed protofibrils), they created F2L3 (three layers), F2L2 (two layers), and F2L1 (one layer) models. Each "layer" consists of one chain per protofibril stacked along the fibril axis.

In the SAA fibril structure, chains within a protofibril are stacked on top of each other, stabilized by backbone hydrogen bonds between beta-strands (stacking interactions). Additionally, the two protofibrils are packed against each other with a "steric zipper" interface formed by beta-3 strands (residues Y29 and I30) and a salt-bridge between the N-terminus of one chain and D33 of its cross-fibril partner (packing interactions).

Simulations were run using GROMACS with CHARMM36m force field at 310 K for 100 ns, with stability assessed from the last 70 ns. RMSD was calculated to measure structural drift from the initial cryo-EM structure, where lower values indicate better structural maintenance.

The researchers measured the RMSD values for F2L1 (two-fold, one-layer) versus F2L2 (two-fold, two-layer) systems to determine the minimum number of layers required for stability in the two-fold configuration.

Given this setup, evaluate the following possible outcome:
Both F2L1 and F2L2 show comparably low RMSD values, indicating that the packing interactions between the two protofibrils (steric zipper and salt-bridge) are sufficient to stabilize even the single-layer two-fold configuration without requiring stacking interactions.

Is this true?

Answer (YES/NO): NO